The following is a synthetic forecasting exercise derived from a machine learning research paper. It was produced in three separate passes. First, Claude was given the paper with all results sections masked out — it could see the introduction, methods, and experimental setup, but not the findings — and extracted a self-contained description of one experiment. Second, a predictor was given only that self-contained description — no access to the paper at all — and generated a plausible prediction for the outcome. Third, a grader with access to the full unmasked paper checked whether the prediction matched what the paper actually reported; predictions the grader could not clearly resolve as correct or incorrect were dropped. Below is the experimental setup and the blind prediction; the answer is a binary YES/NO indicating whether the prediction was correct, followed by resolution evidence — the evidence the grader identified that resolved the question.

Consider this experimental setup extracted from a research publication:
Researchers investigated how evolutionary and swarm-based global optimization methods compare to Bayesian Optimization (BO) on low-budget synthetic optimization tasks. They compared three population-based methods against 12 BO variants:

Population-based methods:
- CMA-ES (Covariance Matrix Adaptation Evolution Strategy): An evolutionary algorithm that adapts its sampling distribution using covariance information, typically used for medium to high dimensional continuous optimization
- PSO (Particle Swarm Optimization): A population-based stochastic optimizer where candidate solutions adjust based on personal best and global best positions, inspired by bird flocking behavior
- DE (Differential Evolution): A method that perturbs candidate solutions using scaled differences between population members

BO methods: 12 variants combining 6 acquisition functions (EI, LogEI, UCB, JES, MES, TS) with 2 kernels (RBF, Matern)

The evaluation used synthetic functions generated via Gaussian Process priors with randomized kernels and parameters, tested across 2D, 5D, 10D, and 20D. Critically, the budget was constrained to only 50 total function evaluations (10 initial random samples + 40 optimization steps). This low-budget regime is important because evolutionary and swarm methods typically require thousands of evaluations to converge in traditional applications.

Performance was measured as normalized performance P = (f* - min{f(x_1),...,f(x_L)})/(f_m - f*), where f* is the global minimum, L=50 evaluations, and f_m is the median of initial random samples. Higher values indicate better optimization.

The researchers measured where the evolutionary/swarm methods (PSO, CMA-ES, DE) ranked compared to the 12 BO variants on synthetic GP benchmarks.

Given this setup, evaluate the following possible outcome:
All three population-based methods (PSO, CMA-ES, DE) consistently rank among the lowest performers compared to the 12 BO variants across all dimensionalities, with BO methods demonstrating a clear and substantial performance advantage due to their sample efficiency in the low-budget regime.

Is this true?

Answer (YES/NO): YES